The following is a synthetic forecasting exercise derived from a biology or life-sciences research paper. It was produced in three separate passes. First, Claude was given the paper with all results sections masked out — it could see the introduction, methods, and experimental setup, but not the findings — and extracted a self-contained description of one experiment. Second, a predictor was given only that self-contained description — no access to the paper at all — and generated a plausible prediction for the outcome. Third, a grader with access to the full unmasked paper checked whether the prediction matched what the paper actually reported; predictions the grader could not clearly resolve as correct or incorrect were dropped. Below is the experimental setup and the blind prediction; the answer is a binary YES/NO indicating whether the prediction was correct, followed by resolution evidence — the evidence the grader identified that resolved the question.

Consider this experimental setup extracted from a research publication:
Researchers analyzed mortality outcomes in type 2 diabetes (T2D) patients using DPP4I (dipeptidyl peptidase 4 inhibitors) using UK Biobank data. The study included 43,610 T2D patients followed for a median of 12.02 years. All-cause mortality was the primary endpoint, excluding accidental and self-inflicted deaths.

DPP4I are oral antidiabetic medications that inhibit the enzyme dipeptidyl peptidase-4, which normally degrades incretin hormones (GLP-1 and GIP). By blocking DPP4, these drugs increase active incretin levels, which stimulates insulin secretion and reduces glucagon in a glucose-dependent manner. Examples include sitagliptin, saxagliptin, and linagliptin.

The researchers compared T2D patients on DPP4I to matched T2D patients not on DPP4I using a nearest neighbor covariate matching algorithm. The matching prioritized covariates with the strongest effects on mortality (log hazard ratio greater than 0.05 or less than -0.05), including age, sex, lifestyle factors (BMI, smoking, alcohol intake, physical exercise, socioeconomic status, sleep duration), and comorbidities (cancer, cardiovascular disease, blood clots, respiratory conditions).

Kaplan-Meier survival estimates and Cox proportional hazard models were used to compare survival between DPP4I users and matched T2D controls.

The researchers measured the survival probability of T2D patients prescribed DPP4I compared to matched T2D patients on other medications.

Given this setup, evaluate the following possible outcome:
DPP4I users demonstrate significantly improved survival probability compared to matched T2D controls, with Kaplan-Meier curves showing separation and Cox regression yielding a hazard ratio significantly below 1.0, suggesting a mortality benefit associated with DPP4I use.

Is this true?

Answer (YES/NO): NO